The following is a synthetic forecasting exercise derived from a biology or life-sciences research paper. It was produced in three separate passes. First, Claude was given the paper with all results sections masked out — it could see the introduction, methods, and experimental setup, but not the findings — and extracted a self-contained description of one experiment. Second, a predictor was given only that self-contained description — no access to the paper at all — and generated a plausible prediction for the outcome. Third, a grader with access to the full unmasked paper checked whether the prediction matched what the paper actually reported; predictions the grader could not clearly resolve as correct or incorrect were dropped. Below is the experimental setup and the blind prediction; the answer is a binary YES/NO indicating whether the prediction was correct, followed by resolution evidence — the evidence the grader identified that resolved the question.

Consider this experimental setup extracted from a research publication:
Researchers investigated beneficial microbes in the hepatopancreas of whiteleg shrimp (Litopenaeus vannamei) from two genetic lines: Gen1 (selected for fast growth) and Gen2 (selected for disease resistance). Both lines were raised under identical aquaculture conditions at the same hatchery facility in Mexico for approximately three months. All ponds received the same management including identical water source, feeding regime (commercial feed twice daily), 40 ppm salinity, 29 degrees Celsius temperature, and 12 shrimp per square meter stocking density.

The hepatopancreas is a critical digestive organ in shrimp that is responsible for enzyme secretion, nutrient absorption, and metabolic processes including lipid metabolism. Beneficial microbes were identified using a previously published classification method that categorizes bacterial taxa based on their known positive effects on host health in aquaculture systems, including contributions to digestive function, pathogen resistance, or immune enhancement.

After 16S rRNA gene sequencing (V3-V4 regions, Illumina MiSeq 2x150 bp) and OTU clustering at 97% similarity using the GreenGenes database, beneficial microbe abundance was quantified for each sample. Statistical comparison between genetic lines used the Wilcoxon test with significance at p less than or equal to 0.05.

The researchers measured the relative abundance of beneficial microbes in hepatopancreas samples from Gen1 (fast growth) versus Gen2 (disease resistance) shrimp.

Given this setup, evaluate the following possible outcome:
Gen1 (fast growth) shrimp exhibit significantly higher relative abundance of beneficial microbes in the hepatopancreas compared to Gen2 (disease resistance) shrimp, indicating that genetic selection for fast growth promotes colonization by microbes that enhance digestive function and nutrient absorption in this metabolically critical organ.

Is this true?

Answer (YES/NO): NO